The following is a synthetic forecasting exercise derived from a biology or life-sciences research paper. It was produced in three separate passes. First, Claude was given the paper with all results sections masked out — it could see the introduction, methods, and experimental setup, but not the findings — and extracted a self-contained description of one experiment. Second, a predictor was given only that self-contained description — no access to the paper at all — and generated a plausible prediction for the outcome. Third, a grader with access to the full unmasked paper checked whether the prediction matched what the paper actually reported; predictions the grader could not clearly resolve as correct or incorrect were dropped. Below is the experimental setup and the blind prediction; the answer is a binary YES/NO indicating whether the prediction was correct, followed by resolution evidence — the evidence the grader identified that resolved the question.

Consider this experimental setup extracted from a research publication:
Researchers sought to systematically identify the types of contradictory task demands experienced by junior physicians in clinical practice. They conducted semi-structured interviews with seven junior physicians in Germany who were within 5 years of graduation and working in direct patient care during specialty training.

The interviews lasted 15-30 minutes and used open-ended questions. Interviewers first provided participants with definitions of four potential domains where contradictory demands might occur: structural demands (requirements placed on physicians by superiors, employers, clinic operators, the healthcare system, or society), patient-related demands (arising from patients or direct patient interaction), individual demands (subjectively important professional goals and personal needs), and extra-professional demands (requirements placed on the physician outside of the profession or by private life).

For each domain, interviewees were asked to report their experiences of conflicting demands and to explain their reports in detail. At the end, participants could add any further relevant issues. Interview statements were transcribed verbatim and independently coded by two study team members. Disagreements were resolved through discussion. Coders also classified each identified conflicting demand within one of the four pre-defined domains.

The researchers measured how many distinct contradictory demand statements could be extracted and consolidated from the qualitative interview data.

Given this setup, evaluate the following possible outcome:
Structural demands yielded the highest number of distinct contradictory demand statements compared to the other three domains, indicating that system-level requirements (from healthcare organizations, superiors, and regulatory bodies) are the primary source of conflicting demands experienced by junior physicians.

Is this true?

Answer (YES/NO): YES